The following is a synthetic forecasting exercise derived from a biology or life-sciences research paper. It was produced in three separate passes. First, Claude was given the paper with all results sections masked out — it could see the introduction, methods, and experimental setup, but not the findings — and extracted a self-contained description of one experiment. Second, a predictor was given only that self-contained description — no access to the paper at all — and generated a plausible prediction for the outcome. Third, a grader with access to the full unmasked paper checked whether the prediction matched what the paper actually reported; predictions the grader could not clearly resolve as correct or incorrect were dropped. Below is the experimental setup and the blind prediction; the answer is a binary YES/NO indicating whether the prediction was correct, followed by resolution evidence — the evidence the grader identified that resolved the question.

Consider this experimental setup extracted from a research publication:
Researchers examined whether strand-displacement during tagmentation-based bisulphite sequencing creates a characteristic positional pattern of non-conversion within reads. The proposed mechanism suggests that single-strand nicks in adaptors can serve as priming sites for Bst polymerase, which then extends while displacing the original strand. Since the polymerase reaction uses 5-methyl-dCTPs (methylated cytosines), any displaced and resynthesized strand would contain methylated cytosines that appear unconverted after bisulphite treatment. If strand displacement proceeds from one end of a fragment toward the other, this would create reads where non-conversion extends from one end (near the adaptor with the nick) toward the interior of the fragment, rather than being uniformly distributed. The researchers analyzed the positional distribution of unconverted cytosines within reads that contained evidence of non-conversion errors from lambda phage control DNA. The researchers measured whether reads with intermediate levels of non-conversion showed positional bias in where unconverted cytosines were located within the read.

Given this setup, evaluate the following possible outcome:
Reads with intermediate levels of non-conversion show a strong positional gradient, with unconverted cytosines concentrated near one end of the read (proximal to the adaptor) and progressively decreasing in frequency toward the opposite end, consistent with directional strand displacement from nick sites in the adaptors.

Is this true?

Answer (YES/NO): NO